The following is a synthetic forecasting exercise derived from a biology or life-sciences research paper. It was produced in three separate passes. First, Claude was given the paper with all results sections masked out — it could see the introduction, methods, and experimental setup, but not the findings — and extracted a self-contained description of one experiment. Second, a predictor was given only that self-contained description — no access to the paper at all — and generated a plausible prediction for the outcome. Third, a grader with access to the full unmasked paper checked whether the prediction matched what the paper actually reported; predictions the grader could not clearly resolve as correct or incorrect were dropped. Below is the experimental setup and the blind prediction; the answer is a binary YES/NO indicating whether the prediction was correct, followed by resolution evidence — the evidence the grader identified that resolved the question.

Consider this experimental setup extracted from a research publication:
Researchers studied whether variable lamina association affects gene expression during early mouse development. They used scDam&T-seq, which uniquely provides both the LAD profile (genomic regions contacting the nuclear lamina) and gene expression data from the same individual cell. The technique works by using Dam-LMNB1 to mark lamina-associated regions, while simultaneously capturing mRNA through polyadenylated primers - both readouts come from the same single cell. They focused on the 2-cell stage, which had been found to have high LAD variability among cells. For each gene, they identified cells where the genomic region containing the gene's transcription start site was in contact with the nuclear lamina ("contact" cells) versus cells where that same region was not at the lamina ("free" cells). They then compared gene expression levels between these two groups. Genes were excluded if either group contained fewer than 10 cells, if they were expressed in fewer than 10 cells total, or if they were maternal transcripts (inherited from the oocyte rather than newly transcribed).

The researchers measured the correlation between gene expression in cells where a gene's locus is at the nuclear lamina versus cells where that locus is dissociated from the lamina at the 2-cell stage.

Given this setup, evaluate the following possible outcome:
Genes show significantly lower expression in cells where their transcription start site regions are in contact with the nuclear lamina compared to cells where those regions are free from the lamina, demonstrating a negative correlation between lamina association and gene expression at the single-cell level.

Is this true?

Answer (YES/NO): NO